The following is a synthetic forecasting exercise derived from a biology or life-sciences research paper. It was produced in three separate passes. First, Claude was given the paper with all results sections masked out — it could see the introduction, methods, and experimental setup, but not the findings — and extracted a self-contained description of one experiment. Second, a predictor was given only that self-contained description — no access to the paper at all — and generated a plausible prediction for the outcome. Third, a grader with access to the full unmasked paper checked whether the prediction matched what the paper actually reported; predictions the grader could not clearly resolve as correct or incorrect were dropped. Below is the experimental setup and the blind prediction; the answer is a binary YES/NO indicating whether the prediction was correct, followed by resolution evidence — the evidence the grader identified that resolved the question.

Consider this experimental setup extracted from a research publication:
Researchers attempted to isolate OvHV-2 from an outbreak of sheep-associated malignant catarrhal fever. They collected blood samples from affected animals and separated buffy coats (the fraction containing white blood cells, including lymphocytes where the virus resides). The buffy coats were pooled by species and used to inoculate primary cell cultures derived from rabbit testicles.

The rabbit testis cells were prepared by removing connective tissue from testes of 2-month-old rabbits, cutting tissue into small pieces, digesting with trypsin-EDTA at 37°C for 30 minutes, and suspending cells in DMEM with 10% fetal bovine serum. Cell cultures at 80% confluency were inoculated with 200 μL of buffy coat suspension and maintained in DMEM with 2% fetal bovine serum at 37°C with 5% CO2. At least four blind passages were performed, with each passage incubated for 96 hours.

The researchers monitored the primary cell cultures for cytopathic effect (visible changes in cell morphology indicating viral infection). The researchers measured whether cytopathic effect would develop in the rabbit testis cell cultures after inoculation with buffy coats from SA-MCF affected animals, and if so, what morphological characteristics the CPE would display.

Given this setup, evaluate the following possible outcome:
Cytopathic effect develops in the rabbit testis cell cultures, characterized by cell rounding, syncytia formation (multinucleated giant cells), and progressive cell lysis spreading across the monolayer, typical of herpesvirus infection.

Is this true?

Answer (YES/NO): NO